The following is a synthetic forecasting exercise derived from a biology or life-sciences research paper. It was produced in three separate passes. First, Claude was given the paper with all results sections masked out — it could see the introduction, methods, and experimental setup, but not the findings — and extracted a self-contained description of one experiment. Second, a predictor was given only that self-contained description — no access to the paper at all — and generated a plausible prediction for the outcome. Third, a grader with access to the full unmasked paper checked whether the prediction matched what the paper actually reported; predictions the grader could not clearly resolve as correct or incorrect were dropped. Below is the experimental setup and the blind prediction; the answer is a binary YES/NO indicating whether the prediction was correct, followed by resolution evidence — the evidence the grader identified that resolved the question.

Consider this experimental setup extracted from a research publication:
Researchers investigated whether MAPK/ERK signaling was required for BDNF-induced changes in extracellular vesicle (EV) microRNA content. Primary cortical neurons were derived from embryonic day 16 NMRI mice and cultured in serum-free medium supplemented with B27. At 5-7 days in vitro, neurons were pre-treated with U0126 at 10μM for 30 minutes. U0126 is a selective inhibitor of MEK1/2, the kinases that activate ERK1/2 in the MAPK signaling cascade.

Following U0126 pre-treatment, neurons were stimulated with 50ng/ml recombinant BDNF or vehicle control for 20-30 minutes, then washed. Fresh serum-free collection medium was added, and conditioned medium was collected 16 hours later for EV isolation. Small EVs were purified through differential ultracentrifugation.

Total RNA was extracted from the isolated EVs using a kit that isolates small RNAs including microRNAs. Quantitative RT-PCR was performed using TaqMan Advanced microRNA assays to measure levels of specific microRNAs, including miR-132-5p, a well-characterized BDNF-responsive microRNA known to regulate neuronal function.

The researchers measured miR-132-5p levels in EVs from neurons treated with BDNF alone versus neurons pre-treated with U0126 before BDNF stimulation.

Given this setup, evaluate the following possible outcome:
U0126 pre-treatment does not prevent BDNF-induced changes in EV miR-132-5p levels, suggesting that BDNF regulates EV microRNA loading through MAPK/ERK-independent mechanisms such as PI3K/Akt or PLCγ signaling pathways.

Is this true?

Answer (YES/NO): NO